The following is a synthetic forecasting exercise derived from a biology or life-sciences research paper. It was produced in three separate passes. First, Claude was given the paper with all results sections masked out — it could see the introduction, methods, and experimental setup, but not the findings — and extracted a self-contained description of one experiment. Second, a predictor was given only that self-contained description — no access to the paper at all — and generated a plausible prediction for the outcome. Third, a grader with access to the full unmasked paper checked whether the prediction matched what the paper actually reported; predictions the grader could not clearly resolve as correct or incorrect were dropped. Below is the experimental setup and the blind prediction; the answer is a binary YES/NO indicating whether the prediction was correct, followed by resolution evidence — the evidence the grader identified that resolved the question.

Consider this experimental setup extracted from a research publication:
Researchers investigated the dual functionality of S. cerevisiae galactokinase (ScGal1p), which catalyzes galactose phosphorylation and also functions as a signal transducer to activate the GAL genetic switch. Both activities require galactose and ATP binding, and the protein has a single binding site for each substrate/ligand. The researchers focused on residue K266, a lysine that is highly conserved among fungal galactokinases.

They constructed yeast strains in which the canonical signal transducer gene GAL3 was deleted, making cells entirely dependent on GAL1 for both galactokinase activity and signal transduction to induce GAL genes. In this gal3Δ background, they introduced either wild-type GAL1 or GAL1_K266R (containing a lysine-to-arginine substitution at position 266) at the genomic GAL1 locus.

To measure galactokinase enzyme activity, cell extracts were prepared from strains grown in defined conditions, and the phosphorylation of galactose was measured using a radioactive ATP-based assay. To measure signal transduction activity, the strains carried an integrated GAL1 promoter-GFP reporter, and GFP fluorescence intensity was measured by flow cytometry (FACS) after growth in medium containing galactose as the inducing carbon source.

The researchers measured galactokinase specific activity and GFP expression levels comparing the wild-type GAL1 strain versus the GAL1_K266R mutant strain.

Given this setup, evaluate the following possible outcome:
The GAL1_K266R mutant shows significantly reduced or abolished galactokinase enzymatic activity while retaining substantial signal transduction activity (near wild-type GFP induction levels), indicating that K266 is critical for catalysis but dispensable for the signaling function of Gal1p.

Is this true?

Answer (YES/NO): NO